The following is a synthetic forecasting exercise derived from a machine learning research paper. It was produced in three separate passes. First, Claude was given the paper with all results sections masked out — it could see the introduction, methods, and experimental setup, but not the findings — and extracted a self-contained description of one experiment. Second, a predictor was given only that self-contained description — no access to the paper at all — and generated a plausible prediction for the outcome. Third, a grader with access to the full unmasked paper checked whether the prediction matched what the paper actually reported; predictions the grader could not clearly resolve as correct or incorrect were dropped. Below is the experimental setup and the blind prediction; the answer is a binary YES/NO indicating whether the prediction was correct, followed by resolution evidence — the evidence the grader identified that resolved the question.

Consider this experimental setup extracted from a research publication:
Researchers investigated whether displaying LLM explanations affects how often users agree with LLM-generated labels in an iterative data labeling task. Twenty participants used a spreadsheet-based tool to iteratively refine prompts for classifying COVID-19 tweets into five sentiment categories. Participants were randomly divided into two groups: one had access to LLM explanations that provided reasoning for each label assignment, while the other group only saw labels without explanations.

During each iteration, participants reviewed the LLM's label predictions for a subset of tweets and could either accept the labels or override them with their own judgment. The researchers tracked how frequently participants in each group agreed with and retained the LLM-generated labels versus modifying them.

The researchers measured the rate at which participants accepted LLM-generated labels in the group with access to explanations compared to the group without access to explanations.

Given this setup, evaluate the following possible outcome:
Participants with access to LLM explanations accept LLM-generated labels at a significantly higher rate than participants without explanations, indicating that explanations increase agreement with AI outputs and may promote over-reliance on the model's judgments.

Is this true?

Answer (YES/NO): NO